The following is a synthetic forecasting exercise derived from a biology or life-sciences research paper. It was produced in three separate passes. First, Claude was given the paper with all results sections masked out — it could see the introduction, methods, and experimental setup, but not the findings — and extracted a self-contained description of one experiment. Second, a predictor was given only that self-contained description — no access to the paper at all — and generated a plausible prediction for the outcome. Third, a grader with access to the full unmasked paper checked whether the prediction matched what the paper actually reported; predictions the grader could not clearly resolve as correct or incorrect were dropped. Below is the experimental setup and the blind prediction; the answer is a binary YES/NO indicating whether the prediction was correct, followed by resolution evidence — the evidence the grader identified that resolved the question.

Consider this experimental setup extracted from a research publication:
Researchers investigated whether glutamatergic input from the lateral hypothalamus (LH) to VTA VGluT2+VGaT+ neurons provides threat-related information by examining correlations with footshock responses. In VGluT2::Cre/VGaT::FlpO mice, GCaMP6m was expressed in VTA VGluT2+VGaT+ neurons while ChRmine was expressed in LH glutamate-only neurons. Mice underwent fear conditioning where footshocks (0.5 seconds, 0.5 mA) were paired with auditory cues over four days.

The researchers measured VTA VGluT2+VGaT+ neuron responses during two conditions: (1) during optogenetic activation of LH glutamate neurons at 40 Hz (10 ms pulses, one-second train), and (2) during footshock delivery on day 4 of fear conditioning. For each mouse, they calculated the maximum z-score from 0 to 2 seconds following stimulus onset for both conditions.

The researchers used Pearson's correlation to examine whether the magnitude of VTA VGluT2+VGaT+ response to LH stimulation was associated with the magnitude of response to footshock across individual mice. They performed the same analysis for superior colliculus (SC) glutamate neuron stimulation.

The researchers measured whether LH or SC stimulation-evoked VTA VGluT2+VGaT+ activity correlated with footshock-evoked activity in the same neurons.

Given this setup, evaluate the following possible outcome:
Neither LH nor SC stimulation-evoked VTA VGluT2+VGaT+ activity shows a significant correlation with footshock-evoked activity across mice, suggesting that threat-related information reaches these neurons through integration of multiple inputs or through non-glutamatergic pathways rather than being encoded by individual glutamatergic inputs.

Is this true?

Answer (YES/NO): NO